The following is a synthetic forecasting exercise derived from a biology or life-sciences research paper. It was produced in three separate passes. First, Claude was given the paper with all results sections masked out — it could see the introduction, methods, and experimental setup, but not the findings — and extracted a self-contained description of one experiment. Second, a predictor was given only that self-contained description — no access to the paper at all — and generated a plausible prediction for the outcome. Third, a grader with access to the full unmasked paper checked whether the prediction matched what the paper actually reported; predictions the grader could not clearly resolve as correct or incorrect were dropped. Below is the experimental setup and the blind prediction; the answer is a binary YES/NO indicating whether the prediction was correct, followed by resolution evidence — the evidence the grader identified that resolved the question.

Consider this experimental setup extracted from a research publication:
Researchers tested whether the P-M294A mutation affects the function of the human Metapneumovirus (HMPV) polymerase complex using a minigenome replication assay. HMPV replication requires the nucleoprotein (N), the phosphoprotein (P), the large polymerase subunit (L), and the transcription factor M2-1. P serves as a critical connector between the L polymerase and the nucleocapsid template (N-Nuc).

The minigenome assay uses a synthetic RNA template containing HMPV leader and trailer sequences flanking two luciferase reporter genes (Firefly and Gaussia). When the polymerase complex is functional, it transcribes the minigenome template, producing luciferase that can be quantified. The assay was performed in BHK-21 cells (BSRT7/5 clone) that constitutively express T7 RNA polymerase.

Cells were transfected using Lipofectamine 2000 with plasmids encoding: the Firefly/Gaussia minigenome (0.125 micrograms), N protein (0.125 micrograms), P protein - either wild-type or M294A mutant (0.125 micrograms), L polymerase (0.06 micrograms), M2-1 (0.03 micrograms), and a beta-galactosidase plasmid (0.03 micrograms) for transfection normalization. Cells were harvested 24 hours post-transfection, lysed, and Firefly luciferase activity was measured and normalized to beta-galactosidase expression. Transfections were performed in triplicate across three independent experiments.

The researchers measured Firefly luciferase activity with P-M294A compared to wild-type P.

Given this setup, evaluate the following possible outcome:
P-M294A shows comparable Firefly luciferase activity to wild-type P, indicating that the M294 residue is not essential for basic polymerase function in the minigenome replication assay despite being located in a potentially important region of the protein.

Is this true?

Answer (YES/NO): NO